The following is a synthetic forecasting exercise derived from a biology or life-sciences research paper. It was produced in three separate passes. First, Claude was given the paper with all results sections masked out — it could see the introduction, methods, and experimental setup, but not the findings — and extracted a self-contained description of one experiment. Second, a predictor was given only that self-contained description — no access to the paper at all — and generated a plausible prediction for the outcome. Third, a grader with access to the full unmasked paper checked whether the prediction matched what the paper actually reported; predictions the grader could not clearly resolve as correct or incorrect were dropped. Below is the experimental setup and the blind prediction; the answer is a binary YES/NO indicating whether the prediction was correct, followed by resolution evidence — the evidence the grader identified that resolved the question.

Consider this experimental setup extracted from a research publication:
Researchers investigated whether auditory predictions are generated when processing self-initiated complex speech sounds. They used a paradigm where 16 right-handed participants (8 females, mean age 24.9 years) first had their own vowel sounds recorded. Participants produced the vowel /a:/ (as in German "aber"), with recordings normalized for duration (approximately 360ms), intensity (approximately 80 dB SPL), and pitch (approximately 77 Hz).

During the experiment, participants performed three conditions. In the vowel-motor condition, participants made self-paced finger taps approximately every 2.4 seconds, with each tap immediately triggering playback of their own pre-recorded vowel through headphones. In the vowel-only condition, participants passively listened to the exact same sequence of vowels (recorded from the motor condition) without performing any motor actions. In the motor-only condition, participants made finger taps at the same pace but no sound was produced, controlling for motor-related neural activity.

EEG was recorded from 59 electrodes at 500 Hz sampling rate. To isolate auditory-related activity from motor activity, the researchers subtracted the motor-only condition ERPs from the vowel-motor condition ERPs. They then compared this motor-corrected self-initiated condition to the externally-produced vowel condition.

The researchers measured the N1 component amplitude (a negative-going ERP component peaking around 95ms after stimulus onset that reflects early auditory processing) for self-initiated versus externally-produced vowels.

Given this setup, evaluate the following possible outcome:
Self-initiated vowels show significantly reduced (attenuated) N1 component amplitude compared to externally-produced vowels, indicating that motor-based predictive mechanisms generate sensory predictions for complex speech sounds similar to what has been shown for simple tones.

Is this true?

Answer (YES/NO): YES